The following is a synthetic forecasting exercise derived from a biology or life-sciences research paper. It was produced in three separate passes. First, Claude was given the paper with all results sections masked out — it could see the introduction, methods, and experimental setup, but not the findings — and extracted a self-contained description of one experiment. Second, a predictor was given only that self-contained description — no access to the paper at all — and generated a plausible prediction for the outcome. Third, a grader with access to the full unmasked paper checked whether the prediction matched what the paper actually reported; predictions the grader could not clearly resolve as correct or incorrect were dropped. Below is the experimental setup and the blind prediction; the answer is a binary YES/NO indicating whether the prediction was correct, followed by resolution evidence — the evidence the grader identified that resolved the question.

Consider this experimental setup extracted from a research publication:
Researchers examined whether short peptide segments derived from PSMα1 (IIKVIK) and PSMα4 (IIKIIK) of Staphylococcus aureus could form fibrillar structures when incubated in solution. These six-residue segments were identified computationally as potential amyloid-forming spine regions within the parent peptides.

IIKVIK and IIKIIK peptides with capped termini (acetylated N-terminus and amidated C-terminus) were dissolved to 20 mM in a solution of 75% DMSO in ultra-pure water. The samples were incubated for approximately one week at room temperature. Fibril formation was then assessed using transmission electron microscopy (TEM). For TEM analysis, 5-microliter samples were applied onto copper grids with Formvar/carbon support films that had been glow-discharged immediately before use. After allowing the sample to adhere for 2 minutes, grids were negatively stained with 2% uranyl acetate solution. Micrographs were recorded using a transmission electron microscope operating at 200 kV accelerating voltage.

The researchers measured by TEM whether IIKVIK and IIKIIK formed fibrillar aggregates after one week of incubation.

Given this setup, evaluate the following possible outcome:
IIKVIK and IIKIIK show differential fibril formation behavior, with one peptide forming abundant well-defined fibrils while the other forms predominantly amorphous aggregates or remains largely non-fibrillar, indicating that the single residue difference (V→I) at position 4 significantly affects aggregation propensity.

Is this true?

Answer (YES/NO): NO